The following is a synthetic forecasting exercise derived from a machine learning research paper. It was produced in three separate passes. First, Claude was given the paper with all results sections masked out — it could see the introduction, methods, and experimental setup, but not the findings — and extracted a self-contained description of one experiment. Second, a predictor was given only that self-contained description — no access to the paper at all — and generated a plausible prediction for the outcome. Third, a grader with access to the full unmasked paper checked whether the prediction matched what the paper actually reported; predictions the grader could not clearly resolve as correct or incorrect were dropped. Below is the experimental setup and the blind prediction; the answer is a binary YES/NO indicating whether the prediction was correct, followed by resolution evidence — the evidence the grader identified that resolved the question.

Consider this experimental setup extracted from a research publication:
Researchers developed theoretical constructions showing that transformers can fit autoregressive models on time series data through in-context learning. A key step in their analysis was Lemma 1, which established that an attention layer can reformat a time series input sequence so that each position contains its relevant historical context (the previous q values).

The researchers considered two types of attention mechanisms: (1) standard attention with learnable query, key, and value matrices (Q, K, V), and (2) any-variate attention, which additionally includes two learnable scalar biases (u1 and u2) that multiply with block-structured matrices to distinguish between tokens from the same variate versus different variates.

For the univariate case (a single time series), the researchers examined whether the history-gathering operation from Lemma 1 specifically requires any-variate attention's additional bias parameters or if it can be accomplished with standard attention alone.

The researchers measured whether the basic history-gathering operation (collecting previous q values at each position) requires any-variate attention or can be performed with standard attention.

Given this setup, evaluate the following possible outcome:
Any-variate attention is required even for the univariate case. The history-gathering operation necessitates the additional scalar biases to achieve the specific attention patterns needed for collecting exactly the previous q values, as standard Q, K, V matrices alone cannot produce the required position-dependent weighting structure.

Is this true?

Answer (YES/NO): NO